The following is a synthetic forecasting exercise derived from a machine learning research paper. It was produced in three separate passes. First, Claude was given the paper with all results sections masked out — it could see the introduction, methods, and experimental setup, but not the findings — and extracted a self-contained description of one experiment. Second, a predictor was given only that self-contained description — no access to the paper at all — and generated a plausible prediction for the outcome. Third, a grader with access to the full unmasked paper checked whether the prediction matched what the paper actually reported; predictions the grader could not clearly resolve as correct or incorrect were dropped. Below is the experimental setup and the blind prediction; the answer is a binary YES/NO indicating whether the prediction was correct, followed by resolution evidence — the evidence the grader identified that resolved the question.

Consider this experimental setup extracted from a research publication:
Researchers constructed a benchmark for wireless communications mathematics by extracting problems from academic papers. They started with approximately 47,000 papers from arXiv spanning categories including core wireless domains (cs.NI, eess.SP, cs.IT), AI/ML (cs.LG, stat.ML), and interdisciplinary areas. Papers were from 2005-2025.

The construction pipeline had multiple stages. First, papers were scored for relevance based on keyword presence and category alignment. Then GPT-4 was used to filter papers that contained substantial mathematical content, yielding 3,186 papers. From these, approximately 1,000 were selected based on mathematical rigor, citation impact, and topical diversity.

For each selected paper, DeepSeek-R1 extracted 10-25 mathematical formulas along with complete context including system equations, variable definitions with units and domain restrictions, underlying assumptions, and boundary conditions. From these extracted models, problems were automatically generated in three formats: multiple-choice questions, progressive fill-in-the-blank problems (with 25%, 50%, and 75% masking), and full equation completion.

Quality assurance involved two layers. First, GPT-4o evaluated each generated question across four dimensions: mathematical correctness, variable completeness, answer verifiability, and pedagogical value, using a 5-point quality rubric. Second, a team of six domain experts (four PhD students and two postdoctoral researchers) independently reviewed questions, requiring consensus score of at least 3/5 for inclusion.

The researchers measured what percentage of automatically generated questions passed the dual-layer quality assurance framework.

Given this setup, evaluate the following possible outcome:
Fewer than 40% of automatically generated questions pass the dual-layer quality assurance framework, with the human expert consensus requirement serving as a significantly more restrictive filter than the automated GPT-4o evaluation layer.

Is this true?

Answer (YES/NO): NO